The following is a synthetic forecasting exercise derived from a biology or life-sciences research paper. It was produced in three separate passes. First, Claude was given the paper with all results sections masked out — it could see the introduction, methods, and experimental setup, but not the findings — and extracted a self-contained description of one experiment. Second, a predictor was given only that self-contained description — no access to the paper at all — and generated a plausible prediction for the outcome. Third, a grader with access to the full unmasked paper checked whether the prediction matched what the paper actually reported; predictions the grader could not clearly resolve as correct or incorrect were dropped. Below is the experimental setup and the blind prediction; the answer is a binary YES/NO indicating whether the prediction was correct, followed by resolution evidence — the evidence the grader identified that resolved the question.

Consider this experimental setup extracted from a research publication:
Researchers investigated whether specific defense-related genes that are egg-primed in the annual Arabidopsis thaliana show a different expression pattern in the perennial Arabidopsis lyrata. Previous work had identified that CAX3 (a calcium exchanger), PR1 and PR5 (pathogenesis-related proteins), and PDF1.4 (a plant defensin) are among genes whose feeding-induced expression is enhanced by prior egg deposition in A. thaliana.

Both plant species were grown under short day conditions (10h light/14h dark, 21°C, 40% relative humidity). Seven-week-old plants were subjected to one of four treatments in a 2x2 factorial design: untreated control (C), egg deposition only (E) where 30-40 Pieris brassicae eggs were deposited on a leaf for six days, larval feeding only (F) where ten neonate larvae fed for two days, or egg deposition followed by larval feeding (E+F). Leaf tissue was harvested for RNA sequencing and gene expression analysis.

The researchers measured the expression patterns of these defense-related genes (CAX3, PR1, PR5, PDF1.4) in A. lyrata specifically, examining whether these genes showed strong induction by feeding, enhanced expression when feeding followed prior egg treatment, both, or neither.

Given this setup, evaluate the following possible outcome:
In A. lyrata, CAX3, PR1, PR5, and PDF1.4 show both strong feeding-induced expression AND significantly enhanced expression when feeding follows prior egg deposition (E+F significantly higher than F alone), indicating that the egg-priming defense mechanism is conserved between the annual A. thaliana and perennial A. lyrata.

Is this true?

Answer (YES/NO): NO